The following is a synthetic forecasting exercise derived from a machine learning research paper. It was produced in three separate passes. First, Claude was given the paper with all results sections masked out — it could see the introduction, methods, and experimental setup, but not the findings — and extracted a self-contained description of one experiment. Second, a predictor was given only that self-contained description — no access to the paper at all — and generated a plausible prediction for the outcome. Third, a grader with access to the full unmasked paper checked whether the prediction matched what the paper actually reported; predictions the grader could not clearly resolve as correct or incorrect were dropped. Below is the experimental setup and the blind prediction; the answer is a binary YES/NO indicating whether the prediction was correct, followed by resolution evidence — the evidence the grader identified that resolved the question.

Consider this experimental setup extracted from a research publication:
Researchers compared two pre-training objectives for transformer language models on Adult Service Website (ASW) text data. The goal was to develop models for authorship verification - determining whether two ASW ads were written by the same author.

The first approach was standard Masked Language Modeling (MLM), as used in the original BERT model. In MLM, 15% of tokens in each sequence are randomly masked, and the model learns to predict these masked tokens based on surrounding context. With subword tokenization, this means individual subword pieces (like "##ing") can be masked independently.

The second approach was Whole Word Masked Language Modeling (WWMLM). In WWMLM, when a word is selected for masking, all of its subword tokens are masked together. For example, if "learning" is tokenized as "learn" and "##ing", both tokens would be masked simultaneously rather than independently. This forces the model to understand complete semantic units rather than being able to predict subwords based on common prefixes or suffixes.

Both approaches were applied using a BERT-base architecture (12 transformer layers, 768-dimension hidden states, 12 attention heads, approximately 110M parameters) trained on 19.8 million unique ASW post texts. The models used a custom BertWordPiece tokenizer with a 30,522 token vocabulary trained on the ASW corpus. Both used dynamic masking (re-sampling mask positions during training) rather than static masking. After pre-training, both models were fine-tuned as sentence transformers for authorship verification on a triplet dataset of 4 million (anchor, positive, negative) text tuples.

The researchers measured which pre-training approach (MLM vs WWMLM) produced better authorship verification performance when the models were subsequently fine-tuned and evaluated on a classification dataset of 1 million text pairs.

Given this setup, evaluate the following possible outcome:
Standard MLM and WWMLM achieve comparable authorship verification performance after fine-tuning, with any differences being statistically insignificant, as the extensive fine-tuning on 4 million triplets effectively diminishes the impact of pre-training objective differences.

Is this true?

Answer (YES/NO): YES